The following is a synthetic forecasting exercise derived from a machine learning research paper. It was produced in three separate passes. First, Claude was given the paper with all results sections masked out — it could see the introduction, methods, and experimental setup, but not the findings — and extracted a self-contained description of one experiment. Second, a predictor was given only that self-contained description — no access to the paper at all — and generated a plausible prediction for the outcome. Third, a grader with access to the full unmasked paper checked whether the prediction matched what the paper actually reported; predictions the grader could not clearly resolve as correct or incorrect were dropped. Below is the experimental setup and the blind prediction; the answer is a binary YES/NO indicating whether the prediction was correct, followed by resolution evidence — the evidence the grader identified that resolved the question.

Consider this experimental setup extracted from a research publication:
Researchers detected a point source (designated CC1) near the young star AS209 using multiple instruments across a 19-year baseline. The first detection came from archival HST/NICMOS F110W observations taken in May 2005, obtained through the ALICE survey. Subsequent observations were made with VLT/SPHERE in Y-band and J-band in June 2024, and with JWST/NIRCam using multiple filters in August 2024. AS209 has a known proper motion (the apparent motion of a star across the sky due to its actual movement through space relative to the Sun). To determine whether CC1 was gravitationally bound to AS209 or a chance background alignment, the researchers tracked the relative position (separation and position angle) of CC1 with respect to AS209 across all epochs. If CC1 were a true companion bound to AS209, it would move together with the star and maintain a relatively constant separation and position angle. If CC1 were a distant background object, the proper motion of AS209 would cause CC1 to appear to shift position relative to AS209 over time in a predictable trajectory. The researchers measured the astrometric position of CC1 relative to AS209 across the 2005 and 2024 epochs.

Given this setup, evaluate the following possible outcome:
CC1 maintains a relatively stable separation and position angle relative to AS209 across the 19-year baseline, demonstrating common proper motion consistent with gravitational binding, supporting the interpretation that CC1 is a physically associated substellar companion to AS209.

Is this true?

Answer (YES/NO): NO